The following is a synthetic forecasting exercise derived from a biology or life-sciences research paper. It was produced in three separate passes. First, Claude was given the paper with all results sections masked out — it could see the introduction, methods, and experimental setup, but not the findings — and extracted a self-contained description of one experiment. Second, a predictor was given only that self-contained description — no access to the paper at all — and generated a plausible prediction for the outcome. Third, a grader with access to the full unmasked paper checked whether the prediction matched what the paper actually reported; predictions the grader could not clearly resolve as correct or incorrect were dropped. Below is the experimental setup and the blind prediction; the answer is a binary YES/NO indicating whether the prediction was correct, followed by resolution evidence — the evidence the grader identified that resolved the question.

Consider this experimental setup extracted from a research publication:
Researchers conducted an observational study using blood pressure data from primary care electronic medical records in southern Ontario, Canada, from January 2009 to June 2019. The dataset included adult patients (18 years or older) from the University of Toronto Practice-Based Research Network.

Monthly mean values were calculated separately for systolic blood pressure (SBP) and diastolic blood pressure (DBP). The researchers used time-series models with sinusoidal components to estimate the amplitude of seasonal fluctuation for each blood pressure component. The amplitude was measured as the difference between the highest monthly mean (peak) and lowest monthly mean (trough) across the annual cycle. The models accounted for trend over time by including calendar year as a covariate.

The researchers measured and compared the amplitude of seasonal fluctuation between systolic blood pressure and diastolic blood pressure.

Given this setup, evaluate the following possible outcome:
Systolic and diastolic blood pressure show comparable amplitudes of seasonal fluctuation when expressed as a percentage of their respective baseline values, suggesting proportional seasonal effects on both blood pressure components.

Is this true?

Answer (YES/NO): NO